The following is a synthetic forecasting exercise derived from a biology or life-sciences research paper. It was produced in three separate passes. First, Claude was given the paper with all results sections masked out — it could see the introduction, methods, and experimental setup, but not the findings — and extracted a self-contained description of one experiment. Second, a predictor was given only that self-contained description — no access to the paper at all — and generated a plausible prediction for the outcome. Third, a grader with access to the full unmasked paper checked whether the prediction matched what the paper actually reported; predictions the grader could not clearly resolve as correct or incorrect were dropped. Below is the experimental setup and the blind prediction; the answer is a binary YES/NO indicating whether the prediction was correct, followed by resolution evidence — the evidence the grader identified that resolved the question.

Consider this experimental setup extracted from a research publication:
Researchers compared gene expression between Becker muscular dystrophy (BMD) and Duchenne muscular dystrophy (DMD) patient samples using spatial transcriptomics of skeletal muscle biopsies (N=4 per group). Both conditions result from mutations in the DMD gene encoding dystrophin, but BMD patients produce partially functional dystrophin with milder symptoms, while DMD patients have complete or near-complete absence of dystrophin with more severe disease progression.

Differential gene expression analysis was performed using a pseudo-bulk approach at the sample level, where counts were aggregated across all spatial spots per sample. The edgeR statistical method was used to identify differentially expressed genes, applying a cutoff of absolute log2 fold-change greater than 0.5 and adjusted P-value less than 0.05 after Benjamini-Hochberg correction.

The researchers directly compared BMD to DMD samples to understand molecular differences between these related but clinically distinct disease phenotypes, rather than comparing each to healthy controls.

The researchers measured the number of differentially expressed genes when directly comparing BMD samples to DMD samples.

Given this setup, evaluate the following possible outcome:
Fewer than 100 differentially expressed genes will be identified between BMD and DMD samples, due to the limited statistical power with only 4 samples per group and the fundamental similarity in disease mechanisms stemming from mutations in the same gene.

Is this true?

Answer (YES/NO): YES